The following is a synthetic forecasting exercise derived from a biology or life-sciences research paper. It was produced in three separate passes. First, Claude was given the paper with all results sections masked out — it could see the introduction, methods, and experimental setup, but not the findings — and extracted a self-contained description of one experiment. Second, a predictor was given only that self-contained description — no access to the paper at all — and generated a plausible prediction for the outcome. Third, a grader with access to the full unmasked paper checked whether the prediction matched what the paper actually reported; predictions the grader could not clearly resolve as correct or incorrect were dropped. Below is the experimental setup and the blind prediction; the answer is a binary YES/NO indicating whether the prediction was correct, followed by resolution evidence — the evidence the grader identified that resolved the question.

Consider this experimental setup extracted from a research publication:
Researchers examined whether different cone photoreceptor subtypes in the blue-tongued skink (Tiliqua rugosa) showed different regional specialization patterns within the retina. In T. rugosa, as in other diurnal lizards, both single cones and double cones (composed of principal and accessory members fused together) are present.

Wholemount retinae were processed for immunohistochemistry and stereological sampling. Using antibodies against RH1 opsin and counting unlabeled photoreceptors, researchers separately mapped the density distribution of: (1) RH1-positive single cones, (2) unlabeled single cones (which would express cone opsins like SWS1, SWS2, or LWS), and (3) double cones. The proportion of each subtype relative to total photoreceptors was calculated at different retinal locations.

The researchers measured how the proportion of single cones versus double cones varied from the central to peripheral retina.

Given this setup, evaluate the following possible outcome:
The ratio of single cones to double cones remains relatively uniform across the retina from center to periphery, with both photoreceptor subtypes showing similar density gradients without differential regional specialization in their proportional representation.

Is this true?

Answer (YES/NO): YES